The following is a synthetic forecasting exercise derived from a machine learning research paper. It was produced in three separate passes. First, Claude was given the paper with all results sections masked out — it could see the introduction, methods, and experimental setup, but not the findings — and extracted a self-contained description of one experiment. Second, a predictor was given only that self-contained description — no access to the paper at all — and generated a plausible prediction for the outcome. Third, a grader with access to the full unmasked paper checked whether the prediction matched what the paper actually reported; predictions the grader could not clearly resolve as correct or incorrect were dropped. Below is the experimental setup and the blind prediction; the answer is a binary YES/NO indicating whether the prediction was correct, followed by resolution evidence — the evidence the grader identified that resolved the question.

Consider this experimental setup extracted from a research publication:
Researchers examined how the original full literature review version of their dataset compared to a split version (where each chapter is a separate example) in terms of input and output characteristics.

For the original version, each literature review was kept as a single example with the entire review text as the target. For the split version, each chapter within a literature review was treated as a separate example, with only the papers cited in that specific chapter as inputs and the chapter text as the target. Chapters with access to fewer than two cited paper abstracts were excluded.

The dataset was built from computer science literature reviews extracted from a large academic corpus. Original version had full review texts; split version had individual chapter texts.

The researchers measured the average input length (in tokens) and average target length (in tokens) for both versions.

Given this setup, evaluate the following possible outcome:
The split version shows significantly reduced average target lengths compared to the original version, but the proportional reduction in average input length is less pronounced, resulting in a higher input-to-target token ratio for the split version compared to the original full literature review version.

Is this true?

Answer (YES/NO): YES